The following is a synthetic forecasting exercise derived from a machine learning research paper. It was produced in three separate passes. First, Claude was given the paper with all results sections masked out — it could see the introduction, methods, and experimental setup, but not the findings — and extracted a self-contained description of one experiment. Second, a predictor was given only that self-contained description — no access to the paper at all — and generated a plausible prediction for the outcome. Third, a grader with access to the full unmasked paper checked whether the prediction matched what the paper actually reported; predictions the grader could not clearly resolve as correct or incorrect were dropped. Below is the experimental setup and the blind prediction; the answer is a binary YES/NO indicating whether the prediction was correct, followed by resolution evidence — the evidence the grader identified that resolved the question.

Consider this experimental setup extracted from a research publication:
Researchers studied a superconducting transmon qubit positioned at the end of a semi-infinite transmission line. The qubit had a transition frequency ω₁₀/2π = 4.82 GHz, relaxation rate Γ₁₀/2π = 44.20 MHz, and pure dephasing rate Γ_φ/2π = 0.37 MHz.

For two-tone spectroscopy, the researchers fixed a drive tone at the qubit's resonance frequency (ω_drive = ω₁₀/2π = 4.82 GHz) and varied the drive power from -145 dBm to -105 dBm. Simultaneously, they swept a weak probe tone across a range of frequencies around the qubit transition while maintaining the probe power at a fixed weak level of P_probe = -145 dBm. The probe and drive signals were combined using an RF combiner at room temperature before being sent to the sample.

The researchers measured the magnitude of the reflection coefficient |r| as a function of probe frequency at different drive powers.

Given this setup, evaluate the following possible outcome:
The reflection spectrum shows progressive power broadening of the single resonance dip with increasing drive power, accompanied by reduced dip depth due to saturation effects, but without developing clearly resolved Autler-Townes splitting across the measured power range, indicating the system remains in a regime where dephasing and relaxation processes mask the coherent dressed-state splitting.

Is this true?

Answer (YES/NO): NO